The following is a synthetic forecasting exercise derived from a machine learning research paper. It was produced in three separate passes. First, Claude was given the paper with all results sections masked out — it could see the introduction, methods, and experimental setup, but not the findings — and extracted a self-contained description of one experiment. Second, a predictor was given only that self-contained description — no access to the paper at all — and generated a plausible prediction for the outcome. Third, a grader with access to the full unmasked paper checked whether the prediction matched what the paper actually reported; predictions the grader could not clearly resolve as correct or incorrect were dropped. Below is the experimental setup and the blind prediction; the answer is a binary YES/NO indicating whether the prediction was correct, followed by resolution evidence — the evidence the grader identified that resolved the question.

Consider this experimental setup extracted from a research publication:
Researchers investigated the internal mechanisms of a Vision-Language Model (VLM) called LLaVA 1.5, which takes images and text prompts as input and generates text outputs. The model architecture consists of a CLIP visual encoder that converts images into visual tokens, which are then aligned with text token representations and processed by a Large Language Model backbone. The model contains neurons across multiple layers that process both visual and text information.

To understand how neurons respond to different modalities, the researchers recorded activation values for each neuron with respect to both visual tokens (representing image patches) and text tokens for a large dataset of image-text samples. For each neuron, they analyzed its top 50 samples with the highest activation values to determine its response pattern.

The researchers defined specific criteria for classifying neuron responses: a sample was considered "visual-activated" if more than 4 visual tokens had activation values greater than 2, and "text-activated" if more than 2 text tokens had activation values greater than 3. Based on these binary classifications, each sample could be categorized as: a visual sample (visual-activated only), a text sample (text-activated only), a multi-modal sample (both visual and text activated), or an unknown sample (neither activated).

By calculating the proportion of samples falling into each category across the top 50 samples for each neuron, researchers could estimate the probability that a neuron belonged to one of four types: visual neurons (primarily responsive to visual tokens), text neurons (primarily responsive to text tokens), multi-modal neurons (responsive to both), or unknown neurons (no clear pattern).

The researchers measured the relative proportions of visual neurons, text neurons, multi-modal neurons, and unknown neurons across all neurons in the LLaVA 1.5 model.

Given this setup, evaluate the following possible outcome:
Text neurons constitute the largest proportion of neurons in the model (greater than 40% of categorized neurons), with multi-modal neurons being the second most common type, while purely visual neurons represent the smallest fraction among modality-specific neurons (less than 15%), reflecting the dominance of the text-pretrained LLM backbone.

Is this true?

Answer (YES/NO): NO